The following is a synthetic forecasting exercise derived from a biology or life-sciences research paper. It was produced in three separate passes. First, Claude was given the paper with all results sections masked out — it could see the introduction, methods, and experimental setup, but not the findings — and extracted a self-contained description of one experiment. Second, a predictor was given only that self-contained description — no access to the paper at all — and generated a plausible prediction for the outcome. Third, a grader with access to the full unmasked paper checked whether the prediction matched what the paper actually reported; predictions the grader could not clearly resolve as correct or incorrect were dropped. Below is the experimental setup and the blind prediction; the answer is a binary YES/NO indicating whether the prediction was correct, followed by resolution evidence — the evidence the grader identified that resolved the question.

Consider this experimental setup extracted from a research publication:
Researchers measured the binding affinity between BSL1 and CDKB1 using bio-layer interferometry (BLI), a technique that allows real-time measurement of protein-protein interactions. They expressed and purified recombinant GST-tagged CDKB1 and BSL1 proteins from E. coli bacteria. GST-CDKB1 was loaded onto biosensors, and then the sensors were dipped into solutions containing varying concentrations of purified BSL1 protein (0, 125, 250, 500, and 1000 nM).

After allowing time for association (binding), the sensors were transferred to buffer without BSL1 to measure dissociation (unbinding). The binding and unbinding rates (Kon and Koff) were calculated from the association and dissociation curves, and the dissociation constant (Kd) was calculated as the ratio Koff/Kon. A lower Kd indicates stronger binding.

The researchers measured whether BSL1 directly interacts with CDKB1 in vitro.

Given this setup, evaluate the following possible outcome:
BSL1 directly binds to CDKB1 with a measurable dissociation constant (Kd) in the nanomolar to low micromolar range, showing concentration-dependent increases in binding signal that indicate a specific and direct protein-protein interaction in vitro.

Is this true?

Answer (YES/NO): YES